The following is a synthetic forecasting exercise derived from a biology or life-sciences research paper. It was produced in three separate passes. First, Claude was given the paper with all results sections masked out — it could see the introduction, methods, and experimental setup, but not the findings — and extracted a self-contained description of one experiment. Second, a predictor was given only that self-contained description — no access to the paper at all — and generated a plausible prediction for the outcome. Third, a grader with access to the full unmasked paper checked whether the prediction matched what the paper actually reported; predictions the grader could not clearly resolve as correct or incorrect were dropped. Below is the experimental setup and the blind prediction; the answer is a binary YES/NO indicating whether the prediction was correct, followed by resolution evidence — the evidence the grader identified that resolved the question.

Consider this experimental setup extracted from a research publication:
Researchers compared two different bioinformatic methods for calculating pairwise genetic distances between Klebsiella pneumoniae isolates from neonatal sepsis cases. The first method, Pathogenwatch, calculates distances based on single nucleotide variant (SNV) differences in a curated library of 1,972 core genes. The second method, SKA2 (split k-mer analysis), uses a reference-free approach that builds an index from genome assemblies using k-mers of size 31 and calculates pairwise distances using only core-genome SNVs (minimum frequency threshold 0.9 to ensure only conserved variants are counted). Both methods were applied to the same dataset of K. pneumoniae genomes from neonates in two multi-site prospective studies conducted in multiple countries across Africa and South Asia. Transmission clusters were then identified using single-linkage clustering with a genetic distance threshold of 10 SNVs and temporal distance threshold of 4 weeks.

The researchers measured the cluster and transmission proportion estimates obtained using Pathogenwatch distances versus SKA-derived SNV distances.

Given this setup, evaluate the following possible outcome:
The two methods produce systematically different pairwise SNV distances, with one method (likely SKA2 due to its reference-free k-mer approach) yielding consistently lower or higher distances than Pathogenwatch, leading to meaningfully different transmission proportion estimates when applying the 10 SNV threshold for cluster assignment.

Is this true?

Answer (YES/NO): NO